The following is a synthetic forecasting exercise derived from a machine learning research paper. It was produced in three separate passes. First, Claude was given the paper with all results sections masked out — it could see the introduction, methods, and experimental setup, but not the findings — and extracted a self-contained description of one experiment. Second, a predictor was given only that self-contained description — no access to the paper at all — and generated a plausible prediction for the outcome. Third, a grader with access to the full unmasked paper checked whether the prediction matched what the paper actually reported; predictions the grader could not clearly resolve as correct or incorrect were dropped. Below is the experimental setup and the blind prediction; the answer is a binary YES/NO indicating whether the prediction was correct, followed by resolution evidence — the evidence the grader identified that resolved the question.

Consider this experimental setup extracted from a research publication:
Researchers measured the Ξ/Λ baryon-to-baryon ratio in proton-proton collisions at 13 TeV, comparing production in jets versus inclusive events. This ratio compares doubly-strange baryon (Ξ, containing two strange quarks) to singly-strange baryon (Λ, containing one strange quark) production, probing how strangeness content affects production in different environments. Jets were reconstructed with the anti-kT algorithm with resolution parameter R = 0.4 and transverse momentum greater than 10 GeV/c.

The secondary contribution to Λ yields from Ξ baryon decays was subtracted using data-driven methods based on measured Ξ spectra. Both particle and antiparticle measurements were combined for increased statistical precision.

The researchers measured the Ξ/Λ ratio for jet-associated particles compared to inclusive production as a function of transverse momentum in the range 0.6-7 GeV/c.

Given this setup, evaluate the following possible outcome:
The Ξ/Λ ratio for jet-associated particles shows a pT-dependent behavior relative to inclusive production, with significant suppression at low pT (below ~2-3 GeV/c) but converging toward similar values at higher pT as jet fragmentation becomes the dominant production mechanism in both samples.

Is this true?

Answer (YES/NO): NO